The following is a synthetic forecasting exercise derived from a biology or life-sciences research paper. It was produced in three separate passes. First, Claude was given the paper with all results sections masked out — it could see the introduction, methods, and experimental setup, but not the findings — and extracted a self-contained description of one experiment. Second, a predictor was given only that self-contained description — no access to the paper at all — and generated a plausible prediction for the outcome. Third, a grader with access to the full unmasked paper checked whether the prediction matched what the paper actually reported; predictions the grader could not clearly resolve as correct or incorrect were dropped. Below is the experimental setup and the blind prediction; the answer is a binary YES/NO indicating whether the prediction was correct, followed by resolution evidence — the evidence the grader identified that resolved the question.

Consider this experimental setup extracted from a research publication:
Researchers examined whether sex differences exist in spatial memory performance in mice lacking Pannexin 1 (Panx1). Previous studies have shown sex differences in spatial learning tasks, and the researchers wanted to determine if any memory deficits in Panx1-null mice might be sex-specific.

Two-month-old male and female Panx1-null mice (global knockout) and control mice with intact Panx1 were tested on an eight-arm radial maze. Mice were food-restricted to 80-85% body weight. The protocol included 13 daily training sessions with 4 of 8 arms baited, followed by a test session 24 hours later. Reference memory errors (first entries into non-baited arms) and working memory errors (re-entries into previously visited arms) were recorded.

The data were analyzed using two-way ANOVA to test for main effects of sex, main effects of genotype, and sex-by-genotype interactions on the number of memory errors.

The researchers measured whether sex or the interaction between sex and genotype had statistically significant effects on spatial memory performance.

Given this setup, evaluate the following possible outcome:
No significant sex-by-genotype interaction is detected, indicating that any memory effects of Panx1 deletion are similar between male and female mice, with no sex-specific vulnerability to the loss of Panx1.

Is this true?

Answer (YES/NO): YES